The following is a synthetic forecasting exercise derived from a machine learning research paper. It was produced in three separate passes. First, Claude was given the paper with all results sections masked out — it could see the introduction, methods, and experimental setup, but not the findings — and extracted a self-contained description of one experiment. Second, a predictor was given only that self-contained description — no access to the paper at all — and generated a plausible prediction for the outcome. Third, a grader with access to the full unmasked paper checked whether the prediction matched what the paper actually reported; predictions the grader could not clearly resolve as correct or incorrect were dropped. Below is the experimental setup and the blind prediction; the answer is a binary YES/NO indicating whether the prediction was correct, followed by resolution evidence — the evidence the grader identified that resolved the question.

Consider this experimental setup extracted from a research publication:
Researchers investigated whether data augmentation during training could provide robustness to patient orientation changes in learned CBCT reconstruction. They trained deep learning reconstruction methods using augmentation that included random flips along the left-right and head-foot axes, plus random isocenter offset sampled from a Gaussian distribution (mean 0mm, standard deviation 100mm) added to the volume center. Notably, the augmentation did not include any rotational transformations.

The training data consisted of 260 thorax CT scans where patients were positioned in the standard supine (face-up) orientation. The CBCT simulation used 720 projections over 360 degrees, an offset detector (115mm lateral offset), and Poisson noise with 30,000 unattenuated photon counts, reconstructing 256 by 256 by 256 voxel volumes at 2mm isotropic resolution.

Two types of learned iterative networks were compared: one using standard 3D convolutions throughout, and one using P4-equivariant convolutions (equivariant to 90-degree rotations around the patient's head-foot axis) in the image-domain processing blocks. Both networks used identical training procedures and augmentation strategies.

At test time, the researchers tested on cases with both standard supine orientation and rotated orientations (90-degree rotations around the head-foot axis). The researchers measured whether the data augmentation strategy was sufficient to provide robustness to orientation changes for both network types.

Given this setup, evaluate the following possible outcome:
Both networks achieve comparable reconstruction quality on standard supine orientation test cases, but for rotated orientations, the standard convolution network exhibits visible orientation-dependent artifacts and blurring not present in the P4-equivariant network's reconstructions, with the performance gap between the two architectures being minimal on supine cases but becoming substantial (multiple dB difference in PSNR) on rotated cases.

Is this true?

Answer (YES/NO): NO